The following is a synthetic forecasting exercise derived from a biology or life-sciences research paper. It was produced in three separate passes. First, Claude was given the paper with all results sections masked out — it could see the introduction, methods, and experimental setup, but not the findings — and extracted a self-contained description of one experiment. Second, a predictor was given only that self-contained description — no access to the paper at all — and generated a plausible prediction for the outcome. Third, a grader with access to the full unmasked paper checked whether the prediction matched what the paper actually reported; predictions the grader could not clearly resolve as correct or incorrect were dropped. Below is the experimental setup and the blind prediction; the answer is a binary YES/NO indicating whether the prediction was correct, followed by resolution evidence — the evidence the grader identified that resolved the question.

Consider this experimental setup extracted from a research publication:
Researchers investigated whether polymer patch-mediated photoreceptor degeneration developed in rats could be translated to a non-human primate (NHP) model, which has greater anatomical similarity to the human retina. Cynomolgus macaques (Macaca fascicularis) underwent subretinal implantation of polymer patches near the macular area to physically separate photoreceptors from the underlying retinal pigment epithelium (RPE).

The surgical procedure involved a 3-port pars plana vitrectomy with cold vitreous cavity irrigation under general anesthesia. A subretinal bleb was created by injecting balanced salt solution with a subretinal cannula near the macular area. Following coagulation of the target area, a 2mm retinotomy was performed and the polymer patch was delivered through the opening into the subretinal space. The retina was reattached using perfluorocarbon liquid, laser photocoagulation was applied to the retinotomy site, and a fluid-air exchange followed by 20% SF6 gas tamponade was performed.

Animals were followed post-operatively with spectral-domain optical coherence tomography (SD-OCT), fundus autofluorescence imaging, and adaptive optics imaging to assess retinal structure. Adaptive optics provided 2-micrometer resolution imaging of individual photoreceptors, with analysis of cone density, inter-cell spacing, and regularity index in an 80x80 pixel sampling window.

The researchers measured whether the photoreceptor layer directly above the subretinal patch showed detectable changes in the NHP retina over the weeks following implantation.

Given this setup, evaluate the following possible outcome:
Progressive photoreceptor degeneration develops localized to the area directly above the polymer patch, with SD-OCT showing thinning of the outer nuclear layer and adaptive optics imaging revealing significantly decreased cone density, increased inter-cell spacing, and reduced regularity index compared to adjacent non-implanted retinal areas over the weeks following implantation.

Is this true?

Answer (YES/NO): YES